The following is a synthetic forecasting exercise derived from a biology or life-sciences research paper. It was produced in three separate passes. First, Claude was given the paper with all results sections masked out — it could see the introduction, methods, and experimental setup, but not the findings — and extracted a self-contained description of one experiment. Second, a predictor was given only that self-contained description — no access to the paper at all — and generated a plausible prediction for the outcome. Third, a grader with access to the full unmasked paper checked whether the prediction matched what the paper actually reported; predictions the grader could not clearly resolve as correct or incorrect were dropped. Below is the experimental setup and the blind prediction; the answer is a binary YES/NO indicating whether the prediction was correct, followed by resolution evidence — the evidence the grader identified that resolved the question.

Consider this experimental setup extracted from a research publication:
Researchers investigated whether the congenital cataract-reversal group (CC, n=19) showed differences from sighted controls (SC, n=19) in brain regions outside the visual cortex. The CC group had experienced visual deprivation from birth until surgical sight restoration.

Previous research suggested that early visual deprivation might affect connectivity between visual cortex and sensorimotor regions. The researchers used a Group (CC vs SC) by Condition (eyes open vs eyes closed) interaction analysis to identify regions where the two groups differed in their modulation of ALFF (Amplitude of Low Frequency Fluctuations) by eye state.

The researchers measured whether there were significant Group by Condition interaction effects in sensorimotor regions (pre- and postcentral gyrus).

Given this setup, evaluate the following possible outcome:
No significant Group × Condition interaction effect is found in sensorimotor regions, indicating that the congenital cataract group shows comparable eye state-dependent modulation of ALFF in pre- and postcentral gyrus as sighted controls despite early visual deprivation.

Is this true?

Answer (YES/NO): YES